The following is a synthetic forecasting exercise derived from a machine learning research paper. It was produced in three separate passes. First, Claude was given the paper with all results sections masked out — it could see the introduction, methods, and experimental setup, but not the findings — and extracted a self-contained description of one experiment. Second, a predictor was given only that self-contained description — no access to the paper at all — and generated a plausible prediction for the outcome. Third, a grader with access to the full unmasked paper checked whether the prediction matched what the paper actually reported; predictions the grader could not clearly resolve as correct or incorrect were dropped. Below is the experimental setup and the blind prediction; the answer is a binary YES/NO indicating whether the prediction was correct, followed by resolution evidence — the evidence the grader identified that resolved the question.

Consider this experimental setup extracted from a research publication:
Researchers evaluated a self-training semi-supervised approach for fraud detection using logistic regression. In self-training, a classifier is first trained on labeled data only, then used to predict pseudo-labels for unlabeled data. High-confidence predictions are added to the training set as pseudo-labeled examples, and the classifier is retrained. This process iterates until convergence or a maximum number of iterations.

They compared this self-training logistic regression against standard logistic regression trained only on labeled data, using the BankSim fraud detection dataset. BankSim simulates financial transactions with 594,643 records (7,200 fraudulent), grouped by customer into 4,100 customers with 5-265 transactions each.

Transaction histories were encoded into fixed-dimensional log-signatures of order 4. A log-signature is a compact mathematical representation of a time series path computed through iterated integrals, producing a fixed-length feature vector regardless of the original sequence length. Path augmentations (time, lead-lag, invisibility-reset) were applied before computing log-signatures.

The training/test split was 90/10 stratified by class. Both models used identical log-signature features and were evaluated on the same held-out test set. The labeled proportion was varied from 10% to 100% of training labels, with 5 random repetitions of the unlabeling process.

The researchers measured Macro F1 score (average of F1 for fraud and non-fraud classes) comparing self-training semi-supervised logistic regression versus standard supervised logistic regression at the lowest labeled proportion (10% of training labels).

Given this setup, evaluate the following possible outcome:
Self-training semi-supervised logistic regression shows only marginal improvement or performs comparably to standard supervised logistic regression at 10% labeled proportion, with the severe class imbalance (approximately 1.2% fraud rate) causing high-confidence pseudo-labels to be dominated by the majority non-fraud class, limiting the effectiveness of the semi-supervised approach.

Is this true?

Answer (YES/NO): NO